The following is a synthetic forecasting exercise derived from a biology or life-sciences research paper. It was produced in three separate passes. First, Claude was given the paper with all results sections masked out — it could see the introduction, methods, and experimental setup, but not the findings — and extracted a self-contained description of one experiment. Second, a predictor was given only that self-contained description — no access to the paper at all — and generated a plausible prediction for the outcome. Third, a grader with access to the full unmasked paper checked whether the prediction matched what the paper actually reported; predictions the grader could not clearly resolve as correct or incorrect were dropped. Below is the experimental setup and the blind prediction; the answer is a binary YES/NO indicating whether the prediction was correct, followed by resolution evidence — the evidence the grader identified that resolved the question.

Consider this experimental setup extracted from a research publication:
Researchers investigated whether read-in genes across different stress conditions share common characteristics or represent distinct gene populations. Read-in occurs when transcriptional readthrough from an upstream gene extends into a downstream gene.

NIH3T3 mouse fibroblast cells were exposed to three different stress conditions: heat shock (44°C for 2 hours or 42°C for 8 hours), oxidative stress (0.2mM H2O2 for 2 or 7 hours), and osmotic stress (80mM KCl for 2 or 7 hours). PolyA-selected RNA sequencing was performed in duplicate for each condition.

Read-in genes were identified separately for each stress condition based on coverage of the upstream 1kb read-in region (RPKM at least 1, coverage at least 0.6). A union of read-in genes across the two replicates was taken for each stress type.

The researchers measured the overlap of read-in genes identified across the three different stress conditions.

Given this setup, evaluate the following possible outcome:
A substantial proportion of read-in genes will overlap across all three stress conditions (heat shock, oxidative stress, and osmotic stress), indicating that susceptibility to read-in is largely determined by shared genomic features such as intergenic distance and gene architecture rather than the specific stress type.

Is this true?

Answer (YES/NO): YES